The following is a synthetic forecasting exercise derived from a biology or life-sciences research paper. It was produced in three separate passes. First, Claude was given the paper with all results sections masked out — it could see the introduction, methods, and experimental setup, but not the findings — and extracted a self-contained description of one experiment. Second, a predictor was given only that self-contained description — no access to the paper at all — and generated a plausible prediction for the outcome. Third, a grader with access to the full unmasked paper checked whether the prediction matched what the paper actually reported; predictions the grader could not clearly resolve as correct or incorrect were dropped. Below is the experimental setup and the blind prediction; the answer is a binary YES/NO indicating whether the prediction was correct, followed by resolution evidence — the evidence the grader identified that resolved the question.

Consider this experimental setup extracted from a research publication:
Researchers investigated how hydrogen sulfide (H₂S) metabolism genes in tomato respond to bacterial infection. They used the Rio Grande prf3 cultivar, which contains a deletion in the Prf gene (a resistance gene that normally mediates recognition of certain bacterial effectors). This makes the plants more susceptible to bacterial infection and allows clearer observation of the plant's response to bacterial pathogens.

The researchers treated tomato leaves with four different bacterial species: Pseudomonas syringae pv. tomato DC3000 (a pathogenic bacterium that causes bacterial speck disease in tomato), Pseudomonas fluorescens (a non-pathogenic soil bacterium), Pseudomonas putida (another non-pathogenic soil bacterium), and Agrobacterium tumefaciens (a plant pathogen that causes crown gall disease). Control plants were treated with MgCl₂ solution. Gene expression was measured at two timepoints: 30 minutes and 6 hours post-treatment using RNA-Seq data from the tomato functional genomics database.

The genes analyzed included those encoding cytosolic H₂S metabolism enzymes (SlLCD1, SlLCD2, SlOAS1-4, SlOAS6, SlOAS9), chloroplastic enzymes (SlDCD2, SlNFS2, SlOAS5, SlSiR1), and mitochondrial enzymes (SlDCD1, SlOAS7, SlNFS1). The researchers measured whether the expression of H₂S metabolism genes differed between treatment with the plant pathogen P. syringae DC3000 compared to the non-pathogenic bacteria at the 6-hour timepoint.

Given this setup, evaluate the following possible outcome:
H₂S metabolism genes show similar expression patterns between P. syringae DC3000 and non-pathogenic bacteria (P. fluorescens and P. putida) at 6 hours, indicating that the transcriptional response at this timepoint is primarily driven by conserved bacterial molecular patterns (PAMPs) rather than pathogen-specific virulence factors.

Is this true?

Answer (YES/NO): NO